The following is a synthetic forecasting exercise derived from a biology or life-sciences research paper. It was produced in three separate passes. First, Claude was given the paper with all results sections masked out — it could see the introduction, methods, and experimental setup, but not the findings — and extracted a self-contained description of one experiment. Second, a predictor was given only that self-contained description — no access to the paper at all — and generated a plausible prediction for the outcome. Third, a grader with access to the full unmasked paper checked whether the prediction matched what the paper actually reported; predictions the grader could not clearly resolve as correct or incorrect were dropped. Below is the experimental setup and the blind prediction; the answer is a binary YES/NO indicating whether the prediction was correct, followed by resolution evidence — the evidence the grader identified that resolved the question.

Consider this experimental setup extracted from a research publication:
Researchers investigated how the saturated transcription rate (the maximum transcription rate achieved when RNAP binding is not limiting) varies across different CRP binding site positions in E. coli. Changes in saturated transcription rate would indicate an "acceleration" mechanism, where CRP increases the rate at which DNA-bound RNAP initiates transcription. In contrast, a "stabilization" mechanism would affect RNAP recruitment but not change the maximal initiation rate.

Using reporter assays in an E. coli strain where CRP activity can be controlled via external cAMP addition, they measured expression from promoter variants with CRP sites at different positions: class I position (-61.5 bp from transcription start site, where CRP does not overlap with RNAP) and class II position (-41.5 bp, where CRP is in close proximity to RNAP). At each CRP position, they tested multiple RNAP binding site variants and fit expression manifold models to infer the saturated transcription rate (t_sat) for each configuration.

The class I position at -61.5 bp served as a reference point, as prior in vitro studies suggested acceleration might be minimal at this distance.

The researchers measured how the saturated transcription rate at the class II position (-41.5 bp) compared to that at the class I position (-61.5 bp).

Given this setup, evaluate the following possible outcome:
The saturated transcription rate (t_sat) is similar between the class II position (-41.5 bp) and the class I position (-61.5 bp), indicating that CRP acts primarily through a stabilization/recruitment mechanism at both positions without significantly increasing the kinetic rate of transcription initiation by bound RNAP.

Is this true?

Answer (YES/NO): YES